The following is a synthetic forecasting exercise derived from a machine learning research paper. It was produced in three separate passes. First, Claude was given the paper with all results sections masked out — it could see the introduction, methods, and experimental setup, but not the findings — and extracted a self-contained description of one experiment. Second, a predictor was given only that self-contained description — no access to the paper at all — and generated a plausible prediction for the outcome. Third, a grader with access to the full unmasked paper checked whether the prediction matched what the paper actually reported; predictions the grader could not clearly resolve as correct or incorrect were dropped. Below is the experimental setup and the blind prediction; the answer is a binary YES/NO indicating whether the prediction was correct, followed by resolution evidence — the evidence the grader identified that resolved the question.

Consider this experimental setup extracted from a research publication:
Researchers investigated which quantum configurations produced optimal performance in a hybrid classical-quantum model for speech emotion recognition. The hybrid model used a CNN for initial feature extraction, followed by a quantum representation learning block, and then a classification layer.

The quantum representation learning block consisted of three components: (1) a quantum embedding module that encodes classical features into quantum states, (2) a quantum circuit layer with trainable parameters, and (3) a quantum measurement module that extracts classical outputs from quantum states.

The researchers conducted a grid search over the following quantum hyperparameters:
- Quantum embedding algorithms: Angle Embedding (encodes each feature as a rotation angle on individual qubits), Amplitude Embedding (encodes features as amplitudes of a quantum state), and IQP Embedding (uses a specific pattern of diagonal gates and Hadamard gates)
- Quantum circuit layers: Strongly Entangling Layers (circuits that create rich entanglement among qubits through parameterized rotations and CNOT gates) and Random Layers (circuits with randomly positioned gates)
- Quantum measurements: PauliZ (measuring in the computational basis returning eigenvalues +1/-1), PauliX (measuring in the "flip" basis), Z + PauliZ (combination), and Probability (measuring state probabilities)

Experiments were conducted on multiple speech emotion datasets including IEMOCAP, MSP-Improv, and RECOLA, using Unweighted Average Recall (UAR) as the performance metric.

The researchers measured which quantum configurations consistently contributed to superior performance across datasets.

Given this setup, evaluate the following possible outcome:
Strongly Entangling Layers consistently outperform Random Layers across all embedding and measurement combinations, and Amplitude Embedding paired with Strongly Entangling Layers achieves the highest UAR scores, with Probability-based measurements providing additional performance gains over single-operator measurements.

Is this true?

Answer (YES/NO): NO